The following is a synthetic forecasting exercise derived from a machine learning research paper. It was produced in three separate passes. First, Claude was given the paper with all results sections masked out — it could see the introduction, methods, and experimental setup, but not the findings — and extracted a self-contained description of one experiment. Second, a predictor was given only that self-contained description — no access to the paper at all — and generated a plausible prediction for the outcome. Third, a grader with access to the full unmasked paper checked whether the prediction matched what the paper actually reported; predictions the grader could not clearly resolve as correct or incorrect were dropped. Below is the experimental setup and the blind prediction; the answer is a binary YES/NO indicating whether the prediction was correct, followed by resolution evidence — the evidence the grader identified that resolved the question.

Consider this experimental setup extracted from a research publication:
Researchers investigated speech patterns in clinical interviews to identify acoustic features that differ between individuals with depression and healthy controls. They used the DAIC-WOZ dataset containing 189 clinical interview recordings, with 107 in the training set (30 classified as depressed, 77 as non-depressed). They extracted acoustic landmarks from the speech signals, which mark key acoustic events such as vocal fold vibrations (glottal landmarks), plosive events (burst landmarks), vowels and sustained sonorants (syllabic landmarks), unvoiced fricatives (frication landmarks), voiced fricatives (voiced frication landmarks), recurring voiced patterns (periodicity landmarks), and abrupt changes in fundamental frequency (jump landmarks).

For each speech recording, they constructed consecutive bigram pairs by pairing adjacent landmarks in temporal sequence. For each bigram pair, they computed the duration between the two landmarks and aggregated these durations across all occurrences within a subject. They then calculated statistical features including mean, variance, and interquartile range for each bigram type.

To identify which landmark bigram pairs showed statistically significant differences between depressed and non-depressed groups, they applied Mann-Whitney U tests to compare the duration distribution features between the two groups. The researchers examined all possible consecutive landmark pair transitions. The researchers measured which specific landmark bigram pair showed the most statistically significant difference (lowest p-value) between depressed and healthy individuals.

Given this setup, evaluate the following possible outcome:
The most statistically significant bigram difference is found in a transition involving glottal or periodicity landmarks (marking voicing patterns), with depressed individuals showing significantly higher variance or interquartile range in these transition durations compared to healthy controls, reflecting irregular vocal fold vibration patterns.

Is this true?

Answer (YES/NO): NO